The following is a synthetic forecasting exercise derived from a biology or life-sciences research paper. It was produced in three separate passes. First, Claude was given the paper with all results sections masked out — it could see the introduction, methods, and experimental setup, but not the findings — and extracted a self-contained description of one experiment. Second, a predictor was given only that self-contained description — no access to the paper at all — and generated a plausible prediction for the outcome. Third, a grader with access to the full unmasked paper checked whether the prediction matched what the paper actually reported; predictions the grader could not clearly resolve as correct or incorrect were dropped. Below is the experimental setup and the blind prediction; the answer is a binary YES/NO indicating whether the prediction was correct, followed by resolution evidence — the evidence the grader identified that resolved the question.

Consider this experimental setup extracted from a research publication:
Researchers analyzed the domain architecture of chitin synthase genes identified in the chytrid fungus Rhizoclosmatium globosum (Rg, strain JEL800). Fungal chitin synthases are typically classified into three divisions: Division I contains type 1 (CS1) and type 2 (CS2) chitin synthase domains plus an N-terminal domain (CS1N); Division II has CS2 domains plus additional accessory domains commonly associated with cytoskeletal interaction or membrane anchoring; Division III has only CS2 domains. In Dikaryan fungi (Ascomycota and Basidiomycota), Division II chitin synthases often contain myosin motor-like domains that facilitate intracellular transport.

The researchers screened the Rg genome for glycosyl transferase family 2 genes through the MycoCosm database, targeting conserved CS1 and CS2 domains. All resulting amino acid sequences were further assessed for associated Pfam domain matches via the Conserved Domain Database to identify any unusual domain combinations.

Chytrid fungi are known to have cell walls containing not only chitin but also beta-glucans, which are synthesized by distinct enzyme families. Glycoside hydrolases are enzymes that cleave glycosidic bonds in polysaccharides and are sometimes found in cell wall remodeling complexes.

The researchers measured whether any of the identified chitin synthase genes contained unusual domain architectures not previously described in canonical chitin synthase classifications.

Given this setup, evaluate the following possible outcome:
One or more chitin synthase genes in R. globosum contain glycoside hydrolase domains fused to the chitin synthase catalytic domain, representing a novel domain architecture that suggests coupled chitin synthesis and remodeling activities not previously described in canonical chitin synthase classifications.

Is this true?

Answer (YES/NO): YES